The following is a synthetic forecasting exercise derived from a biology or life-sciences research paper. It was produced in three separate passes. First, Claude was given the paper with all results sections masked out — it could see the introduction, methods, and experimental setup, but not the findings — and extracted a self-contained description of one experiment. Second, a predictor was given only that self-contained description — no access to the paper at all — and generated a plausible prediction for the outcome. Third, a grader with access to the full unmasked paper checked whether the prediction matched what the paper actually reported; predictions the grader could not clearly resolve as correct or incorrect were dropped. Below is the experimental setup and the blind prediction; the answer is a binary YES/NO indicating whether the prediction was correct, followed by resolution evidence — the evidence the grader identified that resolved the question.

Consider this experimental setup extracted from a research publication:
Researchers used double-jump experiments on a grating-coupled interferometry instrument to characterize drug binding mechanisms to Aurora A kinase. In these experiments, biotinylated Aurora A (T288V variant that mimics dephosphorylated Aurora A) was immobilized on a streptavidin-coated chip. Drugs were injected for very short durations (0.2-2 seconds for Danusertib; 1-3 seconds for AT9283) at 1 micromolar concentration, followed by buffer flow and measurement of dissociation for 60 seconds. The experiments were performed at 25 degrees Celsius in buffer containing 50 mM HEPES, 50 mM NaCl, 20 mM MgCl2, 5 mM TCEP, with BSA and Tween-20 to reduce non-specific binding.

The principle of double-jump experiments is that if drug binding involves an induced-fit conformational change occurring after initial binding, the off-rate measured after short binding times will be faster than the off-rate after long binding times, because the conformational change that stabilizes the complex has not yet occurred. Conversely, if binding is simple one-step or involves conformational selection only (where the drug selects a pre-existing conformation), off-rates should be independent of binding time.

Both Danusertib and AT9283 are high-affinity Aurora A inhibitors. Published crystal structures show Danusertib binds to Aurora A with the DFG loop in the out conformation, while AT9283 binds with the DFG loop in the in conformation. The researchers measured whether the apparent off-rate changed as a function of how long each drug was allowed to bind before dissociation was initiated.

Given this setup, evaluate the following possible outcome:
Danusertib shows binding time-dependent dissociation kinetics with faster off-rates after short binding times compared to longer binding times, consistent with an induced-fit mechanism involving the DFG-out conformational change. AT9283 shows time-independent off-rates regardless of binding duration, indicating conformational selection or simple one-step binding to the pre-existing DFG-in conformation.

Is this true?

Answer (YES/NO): NO